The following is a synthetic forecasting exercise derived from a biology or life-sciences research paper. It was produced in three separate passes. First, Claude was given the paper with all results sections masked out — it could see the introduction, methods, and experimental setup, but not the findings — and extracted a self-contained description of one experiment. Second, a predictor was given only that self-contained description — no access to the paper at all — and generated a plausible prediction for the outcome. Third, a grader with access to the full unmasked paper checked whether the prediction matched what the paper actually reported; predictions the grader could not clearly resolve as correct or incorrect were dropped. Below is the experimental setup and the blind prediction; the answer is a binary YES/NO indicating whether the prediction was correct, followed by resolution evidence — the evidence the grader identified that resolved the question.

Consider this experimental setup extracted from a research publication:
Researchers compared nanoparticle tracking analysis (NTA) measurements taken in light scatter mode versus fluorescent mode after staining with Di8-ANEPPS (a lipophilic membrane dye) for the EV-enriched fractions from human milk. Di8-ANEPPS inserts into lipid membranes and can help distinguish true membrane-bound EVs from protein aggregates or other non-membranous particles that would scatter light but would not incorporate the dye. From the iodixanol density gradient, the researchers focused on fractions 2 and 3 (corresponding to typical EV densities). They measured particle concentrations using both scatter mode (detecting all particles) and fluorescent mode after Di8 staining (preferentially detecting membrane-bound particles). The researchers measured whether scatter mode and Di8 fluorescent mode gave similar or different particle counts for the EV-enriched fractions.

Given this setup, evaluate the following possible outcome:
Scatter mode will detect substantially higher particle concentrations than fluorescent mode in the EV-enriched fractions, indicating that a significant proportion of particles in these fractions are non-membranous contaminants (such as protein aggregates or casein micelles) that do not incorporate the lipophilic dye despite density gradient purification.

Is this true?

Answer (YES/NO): YES